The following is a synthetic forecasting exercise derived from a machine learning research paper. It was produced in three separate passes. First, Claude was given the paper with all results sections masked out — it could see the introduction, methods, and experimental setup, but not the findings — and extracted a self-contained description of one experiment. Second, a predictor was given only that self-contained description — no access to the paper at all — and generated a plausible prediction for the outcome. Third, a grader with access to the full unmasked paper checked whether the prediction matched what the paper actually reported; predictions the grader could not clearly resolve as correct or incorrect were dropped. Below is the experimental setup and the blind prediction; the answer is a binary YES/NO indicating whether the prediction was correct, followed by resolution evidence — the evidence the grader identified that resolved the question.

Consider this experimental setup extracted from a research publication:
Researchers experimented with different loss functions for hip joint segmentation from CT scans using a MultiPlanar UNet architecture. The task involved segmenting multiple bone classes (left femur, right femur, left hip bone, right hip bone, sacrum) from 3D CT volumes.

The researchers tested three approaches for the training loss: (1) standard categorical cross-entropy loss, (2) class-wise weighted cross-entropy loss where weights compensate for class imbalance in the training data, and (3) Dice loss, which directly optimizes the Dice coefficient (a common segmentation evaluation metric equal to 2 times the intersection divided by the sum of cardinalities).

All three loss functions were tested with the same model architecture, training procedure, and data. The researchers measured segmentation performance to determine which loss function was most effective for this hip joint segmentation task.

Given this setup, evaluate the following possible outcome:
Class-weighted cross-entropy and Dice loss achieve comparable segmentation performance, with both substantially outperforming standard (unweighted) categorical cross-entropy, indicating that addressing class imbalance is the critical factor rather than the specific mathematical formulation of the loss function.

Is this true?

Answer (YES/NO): NO